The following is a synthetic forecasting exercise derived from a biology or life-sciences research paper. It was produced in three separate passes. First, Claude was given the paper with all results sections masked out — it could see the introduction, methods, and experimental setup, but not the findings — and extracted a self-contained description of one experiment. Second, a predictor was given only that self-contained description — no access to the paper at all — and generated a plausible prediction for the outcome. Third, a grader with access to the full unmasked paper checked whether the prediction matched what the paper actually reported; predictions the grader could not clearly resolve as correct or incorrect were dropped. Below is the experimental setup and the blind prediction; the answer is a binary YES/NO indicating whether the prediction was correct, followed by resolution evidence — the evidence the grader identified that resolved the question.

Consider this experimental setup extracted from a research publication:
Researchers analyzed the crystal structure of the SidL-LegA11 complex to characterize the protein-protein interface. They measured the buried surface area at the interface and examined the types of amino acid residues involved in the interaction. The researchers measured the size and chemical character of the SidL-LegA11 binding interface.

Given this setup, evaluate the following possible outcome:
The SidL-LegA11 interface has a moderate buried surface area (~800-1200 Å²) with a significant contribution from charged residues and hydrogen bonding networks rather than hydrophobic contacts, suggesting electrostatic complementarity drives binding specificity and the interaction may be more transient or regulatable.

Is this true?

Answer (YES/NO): NO